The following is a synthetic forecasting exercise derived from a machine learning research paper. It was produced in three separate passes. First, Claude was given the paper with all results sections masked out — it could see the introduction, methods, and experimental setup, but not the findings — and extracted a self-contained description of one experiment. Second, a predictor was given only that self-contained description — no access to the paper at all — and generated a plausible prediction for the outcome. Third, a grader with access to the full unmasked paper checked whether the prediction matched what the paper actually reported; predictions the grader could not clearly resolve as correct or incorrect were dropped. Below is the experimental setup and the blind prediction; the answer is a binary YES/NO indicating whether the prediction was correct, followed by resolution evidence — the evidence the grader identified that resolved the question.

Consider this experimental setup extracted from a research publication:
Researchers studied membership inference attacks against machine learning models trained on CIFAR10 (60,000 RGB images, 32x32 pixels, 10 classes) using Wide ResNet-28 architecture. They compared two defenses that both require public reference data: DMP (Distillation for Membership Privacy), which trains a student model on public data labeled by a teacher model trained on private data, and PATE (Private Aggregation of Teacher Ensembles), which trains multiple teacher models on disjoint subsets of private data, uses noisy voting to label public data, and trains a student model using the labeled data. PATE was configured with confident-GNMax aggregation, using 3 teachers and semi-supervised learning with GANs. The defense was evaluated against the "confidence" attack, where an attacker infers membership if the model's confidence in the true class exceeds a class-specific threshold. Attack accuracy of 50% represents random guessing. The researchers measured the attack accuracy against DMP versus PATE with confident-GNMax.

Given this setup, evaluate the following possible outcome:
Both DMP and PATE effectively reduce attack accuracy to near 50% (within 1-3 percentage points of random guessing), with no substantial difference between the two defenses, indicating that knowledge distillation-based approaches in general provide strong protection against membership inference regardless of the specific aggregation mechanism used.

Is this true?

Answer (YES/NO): YES